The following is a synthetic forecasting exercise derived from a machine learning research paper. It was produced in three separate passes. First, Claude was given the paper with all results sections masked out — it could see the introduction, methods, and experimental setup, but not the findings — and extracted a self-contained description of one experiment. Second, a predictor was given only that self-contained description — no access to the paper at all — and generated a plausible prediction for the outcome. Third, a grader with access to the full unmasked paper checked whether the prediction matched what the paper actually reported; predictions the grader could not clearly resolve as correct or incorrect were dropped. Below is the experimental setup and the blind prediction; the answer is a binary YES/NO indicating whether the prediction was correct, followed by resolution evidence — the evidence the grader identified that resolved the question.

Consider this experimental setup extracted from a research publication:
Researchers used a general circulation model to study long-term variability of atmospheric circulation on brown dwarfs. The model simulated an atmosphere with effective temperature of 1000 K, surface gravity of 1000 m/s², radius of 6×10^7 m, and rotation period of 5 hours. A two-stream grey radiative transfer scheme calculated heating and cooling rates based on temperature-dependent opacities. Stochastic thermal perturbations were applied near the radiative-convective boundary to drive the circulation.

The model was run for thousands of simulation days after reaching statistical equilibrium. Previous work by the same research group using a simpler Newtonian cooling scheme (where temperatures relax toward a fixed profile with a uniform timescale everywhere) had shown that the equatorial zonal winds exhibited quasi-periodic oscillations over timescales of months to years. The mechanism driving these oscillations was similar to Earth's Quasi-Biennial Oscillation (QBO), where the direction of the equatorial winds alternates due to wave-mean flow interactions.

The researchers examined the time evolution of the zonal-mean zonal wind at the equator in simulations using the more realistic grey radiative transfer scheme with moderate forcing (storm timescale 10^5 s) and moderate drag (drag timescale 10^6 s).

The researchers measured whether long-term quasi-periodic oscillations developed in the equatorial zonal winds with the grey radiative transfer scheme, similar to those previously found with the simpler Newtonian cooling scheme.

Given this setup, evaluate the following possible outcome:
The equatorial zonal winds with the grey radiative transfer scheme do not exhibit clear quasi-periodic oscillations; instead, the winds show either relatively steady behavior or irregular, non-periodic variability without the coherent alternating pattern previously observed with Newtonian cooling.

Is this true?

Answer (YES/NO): YES